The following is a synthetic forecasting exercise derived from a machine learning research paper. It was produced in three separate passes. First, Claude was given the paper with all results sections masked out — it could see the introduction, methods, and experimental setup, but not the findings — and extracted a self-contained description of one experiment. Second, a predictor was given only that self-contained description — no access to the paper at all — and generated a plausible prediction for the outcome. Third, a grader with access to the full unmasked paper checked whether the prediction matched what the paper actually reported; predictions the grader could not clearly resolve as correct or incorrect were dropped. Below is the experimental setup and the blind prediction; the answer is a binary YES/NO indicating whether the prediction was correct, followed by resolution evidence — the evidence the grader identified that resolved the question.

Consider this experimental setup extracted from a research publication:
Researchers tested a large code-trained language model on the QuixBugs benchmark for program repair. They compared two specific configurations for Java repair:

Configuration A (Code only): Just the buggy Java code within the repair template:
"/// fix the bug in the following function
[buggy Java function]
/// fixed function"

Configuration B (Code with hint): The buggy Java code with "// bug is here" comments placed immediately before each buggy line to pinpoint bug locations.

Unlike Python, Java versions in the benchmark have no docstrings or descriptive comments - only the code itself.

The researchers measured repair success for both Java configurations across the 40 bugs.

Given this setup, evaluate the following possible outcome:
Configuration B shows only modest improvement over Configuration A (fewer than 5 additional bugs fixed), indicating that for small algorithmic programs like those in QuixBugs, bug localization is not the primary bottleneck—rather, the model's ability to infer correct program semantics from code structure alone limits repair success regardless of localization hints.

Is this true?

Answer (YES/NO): NO